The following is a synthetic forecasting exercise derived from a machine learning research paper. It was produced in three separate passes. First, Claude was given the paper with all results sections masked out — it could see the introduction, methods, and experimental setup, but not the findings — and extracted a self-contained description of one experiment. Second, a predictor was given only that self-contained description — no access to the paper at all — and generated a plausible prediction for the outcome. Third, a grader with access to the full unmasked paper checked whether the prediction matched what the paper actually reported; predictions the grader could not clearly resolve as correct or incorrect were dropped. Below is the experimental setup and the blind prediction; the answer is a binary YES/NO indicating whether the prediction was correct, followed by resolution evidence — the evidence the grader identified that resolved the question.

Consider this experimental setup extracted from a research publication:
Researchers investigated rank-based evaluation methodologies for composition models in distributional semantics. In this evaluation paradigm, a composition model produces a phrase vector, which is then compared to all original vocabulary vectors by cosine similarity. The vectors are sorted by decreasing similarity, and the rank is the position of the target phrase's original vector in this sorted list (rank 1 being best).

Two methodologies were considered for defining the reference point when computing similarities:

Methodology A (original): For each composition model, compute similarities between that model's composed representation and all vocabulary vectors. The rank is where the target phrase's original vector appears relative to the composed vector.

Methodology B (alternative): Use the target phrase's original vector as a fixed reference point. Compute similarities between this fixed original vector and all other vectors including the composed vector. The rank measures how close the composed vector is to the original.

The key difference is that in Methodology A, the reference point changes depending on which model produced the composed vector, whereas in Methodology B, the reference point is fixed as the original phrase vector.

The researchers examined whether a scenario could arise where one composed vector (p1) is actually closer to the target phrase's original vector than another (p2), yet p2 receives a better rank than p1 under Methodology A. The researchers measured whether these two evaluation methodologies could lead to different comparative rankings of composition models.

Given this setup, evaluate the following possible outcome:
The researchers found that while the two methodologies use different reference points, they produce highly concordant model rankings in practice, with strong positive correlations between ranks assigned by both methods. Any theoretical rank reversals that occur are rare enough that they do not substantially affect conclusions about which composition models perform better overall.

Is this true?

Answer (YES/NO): NO